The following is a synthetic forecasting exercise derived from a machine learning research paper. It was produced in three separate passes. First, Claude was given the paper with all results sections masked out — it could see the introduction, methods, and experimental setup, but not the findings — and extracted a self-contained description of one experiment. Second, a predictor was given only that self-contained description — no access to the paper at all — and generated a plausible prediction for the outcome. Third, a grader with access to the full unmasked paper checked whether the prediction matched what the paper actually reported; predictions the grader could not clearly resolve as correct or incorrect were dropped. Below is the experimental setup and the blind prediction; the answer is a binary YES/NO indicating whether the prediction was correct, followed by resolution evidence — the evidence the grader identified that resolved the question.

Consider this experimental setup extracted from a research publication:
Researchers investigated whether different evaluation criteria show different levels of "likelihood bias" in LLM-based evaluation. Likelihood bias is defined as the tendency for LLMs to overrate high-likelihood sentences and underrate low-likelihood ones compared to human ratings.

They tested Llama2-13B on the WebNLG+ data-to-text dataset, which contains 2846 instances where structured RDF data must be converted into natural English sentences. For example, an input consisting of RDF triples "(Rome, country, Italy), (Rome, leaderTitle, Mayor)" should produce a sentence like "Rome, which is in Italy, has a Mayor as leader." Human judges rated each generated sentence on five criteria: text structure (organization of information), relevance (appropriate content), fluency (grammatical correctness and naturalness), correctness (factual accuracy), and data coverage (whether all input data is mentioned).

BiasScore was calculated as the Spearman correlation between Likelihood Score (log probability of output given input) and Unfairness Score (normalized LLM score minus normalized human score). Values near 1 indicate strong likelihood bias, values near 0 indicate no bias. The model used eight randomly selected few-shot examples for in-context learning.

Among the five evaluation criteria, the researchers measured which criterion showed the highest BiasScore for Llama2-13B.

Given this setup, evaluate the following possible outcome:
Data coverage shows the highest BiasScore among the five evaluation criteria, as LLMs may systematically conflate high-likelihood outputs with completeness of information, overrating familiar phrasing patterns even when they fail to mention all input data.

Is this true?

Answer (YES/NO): NO